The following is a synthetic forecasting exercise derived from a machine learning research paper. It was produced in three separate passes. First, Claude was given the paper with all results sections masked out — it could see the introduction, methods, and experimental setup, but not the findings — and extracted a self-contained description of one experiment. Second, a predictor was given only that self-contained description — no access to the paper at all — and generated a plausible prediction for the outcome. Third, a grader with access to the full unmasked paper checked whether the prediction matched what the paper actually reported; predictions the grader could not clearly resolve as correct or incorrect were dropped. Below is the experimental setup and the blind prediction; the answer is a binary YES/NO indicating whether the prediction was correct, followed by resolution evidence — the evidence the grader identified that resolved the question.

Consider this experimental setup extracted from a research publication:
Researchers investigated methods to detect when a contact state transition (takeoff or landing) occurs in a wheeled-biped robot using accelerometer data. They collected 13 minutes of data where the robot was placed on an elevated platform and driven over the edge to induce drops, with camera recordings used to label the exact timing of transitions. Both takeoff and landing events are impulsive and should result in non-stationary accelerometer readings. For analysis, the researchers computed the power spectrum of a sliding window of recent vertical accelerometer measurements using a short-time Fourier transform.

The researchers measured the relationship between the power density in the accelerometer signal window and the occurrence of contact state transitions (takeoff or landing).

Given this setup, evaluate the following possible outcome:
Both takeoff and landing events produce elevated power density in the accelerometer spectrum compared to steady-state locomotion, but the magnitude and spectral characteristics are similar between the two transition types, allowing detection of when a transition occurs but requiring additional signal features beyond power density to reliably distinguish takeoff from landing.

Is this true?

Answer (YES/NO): NO